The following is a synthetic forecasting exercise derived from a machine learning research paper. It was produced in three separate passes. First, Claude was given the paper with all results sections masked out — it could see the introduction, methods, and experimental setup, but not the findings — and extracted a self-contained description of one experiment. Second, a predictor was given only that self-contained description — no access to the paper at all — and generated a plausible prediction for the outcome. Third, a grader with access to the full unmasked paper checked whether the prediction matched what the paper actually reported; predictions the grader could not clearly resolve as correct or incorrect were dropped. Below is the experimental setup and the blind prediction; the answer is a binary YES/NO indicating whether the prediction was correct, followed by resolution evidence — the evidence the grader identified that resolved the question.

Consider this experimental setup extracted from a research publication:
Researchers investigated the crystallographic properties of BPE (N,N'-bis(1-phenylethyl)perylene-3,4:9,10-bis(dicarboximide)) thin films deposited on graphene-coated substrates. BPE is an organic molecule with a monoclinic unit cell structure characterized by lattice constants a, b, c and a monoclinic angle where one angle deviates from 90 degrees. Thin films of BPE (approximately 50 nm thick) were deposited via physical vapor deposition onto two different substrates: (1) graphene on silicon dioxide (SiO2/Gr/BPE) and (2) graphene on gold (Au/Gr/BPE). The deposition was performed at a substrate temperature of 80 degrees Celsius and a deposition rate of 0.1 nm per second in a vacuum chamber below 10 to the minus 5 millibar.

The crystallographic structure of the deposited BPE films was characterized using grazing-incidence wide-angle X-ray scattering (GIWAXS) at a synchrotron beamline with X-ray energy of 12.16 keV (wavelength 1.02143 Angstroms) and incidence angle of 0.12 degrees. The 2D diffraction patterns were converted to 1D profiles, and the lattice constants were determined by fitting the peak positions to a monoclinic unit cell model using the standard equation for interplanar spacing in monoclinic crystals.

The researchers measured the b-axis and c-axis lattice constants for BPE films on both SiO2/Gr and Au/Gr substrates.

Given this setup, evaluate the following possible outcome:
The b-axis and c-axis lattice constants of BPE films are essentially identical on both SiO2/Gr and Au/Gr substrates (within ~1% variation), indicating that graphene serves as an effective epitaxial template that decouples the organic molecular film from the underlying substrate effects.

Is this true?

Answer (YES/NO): NO